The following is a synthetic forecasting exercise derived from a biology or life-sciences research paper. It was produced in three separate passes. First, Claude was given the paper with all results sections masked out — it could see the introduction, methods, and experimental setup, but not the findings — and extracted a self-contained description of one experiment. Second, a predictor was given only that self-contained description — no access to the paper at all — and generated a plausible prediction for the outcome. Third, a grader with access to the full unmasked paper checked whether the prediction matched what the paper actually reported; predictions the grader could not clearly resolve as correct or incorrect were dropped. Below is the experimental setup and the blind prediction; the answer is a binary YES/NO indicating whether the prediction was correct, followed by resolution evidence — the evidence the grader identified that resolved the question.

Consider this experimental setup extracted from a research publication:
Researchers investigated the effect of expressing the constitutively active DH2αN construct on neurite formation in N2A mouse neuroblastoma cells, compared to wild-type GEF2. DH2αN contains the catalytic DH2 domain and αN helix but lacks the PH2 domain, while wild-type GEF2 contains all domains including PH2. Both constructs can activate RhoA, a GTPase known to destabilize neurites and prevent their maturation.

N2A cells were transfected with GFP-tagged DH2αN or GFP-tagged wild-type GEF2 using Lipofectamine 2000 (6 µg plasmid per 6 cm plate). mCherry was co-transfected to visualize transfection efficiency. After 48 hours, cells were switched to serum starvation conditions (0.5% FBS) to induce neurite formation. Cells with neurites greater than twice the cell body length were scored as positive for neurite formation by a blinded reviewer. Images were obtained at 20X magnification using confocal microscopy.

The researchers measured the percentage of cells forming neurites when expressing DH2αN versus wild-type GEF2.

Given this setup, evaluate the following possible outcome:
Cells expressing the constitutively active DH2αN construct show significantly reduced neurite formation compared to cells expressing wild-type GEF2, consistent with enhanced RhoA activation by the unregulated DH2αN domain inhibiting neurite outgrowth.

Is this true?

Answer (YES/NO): YES